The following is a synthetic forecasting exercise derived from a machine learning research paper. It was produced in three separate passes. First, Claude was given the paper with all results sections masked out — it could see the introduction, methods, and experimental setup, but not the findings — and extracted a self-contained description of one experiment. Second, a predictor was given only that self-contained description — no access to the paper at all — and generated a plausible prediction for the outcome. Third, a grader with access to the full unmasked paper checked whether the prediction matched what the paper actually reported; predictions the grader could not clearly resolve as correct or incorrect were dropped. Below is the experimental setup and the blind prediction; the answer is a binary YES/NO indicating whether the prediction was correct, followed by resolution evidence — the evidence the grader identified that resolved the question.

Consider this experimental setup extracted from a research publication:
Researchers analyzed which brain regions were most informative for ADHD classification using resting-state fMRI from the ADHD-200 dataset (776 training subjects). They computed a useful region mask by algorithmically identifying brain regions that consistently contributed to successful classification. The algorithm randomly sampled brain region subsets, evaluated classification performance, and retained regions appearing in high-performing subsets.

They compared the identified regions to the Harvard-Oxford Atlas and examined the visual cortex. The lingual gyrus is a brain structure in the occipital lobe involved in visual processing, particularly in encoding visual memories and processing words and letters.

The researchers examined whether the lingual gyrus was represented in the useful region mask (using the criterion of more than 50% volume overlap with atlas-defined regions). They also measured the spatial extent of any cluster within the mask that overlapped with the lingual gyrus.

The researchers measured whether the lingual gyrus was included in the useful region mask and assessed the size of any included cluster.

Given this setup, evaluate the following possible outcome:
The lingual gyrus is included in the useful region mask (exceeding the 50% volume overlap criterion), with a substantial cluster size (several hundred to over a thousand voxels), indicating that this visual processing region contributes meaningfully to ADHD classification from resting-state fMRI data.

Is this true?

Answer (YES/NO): YES